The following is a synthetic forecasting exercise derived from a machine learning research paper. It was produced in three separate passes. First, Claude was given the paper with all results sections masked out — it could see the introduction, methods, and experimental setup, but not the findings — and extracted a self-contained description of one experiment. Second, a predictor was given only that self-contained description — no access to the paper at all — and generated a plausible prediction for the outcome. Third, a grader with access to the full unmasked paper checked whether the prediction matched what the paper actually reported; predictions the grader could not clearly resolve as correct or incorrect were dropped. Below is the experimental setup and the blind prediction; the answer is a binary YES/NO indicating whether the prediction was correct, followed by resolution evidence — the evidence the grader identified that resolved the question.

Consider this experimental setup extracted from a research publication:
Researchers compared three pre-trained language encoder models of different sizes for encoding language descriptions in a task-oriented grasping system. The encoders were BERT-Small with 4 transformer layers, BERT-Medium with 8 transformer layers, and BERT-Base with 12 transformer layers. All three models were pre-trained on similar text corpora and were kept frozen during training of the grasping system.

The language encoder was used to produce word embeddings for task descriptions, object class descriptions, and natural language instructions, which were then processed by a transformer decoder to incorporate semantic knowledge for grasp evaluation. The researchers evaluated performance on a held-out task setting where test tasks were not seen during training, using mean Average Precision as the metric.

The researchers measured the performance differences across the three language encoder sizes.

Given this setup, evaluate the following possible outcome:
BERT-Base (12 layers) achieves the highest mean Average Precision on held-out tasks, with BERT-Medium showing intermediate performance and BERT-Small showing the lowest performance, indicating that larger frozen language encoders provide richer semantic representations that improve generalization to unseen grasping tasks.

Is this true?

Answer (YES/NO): NO